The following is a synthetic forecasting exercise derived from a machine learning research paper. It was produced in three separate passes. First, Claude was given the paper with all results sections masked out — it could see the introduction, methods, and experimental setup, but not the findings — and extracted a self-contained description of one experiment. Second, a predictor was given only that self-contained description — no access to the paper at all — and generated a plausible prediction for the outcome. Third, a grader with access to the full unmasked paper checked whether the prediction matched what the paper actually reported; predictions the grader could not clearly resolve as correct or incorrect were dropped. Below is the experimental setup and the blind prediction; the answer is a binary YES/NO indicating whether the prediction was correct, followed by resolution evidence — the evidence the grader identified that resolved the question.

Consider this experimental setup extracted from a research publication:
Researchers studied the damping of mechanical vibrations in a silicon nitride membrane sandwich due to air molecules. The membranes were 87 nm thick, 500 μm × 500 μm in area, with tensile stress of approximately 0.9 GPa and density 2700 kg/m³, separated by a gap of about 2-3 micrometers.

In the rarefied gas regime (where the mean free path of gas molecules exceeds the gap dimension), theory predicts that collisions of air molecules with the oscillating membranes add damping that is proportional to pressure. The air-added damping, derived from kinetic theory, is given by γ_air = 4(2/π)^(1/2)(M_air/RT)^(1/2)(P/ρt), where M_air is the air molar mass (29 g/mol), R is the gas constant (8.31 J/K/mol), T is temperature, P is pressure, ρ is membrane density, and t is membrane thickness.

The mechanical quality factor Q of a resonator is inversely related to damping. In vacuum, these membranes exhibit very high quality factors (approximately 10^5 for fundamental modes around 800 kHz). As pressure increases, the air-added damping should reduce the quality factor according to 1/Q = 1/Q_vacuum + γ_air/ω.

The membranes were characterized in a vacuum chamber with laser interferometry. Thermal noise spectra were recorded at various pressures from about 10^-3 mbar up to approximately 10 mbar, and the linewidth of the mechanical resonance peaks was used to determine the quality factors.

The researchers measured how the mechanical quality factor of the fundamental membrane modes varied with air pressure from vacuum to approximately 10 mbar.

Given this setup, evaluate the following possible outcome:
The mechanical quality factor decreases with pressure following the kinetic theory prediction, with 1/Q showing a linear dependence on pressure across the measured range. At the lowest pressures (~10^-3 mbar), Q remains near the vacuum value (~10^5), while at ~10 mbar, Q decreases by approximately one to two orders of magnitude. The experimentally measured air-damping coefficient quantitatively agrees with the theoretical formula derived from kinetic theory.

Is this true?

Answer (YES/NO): YES